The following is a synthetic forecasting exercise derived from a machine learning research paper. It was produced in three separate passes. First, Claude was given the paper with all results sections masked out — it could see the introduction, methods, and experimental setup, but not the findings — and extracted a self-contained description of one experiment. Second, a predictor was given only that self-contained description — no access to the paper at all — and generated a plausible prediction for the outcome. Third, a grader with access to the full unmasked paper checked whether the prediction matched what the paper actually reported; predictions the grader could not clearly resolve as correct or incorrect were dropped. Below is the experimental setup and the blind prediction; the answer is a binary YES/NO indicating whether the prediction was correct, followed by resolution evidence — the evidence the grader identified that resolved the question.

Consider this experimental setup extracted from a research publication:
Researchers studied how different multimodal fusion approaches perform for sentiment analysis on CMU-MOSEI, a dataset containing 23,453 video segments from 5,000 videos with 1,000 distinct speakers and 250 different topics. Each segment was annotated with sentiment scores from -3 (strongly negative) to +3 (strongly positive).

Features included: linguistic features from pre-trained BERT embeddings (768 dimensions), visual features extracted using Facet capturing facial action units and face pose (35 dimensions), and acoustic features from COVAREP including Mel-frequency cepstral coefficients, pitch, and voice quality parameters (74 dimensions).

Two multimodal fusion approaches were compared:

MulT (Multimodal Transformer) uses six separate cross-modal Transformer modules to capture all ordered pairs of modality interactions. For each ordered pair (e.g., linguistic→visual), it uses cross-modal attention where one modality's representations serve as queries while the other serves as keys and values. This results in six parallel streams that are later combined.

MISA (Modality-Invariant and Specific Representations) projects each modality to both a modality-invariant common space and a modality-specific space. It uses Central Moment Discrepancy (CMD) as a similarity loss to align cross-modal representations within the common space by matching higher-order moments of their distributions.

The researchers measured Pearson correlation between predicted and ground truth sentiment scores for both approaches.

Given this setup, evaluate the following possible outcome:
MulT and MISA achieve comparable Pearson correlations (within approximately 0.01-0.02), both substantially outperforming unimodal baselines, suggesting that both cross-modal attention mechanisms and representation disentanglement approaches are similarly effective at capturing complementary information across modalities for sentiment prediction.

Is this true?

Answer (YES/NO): NO